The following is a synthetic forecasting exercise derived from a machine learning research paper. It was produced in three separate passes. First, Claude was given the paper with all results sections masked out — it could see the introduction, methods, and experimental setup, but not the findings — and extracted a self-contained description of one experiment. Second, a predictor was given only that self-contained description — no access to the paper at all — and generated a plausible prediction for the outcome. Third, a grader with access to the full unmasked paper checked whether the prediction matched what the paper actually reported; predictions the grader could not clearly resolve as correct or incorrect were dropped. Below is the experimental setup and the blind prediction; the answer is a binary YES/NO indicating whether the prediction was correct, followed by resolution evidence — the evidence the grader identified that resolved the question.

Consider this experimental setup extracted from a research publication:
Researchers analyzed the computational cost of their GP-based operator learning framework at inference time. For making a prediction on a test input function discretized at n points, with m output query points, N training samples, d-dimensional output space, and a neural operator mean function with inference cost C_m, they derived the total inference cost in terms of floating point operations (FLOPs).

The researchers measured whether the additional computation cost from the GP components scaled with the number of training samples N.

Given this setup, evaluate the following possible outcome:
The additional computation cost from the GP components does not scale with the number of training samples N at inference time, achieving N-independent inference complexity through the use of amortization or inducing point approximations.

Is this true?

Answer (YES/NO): NO